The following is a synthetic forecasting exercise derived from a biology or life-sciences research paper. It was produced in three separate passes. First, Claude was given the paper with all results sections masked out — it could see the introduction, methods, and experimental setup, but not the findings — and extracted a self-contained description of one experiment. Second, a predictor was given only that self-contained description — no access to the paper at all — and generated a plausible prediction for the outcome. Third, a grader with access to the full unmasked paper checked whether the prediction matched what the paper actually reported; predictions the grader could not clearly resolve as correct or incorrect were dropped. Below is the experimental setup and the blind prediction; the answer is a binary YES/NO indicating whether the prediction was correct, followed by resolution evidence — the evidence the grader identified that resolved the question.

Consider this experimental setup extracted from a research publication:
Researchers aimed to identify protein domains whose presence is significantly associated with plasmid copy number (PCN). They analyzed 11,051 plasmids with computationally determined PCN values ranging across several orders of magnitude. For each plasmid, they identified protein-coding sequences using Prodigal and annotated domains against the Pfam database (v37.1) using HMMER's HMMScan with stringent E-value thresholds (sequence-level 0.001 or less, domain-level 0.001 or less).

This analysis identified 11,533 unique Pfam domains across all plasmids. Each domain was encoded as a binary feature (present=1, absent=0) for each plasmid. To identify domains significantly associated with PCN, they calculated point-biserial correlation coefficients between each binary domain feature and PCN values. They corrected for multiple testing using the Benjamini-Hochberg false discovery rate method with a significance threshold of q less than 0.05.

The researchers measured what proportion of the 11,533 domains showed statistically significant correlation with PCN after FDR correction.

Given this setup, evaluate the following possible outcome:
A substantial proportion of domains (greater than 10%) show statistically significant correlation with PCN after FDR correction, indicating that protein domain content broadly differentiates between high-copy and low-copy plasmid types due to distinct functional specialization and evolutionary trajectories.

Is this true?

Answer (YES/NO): NO